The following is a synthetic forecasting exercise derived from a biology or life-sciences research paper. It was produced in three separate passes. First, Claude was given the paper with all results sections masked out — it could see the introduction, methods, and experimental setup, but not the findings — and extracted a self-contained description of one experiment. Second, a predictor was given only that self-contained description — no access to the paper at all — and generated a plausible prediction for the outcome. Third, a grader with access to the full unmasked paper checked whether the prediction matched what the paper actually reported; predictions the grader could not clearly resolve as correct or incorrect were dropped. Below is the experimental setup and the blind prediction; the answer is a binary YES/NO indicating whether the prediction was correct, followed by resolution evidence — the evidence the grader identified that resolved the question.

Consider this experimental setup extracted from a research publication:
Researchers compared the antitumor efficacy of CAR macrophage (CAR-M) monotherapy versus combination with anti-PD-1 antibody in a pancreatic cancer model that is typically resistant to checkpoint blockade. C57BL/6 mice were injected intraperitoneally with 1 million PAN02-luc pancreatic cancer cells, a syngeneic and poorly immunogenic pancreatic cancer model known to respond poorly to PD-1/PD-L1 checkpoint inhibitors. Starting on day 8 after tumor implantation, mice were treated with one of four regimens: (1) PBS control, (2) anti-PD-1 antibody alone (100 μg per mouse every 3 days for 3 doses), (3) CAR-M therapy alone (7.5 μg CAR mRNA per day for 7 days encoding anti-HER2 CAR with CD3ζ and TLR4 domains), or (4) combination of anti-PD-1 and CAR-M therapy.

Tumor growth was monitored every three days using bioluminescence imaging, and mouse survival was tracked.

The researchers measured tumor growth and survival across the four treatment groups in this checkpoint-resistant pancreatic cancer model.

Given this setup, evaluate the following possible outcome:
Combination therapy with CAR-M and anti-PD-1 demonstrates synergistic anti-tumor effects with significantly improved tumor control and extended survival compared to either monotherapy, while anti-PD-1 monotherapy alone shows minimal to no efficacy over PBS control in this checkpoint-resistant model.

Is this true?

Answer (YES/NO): YES